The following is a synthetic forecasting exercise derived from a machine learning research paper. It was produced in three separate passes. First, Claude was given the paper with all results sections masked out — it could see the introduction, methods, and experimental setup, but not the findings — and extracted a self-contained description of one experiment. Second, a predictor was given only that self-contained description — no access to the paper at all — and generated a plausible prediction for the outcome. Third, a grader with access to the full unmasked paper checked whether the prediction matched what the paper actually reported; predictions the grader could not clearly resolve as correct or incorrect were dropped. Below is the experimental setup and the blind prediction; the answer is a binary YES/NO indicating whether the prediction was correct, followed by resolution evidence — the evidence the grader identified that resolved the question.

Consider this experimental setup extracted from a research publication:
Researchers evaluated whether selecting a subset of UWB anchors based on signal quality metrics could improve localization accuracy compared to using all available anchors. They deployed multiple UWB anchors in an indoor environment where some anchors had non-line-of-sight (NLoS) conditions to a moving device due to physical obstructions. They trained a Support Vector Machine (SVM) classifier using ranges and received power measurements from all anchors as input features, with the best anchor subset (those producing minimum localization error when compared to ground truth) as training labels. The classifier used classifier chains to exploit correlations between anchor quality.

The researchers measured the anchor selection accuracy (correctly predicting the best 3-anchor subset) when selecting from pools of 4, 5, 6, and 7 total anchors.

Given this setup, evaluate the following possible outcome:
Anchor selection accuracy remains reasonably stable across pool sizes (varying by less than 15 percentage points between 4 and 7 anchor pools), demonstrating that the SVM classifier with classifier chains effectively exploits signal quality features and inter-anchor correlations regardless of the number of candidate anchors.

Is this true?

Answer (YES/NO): NO